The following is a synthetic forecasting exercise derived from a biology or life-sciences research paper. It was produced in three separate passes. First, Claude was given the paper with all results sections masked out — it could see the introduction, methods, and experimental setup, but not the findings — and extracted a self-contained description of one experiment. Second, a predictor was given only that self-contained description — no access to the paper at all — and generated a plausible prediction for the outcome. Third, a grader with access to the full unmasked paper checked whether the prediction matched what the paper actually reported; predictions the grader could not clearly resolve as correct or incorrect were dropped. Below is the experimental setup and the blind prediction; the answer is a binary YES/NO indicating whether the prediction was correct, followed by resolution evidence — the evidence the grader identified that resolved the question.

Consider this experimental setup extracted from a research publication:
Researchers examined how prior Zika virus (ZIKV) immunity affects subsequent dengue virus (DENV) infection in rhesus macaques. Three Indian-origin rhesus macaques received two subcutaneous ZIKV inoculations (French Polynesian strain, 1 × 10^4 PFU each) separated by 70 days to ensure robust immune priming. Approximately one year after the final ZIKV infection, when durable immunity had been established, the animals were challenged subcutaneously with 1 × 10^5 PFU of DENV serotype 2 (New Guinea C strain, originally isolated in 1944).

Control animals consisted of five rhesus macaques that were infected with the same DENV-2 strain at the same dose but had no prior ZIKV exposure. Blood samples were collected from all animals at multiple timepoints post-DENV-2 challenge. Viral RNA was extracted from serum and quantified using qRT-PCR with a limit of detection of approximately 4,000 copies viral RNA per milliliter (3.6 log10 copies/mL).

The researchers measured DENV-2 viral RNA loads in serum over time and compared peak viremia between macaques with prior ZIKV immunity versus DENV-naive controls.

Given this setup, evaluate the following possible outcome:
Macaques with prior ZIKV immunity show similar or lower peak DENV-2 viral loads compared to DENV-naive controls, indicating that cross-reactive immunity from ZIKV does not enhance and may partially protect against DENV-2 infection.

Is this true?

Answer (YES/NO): NO